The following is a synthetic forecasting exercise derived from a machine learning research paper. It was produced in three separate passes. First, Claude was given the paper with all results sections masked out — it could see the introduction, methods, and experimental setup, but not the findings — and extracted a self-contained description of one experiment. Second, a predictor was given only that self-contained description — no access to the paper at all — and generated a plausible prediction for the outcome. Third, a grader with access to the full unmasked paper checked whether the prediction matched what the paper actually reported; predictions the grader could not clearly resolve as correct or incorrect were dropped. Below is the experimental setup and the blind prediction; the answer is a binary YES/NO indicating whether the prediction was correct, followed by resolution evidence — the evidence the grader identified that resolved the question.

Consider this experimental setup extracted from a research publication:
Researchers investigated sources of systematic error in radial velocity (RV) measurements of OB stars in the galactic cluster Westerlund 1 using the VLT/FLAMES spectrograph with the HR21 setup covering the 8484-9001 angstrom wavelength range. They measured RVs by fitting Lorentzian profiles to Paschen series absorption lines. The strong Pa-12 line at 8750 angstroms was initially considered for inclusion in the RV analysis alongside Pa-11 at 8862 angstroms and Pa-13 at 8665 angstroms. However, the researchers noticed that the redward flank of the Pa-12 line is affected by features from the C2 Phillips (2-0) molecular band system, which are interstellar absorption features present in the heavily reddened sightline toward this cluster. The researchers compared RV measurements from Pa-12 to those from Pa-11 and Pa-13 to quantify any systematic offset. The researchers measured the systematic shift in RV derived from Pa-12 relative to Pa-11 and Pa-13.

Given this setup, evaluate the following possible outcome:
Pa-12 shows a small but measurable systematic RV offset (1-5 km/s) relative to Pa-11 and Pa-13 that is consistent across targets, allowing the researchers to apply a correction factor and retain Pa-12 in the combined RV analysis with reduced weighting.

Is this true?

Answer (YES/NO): NO